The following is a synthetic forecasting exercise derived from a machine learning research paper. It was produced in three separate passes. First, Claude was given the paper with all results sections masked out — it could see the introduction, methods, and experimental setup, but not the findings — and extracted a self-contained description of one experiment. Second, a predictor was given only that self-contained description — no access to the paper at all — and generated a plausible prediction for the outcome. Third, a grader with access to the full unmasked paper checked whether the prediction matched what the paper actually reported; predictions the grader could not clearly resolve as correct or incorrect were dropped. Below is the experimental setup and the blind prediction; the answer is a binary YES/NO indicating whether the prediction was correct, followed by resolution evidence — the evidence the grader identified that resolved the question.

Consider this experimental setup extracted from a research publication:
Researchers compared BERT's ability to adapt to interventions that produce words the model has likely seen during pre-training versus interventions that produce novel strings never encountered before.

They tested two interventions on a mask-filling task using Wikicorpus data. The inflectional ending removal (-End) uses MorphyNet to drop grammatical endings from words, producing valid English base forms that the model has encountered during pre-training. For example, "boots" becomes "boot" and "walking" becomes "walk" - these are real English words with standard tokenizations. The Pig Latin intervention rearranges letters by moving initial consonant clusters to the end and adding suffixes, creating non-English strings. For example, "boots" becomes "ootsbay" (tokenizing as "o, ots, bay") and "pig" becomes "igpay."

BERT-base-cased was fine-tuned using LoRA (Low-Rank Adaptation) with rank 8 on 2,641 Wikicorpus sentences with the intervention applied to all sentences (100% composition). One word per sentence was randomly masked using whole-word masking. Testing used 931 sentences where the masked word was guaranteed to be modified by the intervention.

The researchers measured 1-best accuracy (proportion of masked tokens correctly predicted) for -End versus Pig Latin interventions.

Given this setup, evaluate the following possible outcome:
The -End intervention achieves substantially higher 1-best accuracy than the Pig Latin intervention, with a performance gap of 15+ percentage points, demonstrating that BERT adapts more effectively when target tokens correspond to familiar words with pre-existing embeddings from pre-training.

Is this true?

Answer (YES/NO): NO